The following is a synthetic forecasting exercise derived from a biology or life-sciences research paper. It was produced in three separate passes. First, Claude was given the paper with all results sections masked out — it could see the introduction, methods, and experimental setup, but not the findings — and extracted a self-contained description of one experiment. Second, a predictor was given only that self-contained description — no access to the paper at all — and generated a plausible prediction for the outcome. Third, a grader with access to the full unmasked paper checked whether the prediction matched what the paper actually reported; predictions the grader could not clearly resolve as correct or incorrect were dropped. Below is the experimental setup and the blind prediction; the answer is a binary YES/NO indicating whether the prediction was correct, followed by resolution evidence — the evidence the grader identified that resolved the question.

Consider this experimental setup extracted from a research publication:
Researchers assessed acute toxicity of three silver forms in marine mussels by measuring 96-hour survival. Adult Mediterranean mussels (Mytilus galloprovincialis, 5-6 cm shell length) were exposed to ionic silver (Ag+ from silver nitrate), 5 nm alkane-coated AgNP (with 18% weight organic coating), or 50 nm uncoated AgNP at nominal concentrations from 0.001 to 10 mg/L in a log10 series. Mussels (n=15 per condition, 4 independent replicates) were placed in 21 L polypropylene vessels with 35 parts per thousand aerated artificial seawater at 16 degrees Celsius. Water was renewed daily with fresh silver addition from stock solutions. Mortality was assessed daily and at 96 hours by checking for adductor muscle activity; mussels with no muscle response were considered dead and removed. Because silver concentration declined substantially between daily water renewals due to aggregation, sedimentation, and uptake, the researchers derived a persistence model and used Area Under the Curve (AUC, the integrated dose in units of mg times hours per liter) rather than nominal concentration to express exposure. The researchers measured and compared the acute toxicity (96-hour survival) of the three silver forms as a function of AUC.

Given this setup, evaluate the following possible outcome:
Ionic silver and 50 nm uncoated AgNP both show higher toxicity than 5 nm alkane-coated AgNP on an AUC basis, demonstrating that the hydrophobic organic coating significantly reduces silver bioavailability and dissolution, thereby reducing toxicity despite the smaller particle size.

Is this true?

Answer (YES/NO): NO